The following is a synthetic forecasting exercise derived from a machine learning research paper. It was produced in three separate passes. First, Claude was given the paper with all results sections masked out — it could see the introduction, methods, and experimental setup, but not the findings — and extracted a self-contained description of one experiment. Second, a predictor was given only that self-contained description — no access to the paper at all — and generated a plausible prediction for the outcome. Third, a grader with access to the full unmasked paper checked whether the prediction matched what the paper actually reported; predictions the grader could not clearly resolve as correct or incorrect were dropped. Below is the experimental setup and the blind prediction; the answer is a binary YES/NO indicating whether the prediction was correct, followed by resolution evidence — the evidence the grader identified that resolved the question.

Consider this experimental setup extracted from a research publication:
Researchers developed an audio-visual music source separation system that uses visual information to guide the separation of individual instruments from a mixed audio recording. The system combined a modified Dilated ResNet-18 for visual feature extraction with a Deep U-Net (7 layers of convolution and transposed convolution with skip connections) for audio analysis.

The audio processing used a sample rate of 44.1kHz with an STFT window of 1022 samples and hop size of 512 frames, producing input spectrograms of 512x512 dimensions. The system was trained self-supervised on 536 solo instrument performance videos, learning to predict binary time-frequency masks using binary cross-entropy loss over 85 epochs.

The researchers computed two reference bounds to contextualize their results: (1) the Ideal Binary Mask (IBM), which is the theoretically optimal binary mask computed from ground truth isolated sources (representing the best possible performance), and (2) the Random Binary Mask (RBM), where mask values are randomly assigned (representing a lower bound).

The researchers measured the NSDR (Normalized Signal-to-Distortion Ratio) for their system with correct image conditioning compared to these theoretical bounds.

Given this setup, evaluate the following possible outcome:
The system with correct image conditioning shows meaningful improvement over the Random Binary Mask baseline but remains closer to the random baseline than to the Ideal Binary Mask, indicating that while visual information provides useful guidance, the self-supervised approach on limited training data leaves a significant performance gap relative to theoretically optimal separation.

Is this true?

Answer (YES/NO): NO